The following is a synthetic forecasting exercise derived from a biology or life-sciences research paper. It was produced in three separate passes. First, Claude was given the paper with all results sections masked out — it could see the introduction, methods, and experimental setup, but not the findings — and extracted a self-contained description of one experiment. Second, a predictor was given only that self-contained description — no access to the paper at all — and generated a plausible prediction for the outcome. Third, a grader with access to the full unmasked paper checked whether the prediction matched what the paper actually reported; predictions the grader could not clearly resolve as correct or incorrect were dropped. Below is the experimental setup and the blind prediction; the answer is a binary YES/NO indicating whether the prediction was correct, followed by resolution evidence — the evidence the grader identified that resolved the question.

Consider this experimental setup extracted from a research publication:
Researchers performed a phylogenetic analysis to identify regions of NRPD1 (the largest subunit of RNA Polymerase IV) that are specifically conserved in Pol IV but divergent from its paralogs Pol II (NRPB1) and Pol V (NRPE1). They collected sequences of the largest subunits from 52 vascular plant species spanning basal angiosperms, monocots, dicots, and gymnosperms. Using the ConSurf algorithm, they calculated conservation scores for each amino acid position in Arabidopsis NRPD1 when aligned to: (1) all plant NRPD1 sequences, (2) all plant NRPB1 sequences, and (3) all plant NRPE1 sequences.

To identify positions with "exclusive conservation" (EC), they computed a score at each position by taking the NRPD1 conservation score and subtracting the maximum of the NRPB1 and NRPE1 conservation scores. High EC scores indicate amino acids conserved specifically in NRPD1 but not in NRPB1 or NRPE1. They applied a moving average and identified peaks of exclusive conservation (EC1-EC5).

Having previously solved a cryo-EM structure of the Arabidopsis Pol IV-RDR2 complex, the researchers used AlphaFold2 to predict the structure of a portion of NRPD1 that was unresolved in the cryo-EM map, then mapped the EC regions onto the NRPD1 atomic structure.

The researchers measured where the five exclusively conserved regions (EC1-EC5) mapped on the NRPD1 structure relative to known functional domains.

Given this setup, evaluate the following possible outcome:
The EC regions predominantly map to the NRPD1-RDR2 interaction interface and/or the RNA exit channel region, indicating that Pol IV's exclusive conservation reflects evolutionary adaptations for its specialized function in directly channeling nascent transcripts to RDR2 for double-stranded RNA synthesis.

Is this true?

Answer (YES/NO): NO